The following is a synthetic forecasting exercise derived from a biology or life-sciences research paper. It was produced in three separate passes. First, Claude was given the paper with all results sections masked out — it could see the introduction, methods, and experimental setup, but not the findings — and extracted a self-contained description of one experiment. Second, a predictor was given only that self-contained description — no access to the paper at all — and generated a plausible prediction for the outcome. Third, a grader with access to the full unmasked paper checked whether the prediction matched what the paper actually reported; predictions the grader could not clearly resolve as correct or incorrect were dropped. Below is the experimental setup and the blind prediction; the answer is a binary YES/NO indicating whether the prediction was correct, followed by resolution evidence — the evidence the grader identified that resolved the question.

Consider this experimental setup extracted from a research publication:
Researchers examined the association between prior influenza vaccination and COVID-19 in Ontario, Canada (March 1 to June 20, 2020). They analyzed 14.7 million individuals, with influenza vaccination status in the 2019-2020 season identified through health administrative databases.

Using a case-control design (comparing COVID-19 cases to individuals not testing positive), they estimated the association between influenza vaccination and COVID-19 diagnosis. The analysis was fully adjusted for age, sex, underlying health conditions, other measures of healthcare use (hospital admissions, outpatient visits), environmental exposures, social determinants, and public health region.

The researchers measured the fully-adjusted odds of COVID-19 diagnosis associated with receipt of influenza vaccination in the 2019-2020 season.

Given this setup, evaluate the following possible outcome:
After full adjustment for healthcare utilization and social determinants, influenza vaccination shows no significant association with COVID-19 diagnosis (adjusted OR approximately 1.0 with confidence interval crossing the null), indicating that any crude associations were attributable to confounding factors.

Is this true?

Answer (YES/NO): NO